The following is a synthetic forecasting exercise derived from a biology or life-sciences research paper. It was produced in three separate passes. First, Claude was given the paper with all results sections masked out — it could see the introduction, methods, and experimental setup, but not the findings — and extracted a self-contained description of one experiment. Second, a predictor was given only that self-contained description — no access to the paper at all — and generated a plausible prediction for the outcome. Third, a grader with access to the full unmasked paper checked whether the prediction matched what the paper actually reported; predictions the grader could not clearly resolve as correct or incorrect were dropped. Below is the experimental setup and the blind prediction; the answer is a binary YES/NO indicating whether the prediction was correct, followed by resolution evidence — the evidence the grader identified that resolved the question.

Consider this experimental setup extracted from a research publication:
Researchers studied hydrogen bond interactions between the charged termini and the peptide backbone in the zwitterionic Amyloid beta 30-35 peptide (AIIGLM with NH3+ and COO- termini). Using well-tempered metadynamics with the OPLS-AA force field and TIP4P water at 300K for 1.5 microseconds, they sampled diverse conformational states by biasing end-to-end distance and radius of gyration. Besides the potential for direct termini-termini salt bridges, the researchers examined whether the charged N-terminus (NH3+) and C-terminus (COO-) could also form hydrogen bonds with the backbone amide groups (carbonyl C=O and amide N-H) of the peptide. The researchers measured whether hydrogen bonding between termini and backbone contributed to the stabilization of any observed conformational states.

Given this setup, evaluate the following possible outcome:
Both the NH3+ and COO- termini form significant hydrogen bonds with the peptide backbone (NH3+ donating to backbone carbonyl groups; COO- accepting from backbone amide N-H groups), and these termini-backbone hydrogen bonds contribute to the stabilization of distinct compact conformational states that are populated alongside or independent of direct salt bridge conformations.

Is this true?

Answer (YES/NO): YES